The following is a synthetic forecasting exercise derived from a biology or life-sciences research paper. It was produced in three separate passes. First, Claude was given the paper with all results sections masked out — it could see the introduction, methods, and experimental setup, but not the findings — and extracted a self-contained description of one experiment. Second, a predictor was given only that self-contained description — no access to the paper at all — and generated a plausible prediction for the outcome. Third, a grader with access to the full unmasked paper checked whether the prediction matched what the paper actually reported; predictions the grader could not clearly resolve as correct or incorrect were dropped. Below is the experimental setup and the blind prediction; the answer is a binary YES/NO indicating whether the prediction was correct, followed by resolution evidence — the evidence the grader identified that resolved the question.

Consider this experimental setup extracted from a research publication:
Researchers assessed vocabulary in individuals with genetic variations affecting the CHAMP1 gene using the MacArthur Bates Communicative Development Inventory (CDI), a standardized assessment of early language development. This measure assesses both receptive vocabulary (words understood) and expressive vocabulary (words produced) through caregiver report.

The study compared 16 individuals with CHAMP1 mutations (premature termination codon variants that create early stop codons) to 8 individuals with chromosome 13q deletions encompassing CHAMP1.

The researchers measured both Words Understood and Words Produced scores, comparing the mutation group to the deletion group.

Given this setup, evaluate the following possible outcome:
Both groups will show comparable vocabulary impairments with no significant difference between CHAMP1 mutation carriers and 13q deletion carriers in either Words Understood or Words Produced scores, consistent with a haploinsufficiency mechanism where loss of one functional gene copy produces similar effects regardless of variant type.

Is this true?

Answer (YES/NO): NO